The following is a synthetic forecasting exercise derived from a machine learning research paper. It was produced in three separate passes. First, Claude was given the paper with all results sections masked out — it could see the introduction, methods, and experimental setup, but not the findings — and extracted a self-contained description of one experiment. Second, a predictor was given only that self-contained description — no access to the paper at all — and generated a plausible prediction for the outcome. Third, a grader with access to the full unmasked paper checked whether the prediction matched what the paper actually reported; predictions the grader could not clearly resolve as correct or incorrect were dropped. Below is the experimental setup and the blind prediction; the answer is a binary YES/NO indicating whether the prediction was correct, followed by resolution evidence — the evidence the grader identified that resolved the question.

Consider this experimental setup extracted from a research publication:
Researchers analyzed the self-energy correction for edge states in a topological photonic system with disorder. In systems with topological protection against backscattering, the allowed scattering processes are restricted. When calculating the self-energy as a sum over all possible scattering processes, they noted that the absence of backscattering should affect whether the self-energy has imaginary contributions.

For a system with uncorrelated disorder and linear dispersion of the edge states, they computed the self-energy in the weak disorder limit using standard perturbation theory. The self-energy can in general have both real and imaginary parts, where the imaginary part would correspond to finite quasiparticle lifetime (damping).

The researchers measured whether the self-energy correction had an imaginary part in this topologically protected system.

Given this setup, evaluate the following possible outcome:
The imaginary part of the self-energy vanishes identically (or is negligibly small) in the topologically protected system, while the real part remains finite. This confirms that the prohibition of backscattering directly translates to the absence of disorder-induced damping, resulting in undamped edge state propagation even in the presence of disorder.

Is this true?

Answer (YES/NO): YES